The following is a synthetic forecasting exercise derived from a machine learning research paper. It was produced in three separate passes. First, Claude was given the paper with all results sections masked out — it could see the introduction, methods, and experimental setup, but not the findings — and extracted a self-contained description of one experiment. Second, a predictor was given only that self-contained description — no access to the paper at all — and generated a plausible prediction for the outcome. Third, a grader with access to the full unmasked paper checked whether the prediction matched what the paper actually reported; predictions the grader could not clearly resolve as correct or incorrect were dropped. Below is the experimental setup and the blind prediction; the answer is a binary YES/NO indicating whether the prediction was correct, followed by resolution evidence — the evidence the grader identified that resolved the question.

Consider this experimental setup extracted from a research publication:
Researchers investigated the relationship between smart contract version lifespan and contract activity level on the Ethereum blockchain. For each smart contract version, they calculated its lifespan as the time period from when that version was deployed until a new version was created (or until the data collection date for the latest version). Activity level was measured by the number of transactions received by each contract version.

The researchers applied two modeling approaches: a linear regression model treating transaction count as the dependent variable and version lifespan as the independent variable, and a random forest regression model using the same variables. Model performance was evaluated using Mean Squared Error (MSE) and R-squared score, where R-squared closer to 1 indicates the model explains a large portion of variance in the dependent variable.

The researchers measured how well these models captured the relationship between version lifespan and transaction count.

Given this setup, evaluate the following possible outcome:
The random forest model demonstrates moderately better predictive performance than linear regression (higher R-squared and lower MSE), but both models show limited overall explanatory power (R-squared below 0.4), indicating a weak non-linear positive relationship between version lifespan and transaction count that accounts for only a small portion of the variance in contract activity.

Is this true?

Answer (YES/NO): YES